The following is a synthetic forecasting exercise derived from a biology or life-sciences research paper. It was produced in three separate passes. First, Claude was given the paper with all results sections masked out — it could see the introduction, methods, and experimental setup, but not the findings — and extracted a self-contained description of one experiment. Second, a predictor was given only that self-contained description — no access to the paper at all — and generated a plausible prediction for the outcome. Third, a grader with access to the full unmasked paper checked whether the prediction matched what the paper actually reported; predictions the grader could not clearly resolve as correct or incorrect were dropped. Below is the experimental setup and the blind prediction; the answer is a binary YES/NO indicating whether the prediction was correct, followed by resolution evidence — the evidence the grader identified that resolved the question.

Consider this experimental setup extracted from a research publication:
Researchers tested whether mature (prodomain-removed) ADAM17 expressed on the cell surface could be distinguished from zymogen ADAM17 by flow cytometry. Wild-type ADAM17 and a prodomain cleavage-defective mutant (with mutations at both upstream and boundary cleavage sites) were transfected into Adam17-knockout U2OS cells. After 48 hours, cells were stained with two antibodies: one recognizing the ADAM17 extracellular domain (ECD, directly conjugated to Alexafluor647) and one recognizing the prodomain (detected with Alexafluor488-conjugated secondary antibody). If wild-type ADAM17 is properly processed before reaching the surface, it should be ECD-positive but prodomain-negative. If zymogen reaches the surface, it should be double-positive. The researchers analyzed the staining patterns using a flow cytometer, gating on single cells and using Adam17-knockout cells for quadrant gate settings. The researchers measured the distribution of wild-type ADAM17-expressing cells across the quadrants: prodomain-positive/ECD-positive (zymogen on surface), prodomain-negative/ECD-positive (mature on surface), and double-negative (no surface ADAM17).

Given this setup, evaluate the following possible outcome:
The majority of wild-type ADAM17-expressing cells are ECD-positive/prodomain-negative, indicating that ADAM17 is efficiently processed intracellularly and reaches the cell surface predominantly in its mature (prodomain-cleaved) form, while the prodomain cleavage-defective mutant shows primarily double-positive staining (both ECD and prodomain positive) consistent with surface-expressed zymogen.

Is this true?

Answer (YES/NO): YES